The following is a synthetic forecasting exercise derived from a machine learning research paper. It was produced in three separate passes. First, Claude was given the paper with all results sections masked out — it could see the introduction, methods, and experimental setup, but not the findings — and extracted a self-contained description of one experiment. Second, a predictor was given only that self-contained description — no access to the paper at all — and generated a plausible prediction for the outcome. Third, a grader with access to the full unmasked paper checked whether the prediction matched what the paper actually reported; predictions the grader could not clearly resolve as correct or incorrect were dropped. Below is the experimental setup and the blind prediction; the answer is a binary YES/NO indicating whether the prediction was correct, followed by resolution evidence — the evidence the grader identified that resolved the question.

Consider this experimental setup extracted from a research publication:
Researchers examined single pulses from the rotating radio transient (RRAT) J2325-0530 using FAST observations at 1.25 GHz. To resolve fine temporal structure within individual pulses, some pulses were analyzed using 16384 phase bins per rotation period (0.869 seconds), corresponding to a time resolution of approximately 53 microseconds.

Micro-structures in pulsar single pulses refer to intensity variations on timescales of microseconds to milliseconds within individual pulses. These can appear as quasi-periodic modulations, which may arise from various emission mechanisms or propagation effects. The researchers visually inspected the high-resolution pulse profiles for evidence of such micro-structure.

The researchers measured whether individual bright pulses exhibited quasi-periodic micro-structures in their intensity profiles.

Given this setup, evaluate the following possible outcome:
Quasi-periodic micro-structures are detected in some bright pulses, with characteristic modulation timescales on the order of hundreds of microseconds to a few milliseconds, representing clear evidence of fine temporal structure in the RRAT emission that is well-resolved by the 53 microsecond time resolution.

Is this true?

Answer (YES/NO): YES